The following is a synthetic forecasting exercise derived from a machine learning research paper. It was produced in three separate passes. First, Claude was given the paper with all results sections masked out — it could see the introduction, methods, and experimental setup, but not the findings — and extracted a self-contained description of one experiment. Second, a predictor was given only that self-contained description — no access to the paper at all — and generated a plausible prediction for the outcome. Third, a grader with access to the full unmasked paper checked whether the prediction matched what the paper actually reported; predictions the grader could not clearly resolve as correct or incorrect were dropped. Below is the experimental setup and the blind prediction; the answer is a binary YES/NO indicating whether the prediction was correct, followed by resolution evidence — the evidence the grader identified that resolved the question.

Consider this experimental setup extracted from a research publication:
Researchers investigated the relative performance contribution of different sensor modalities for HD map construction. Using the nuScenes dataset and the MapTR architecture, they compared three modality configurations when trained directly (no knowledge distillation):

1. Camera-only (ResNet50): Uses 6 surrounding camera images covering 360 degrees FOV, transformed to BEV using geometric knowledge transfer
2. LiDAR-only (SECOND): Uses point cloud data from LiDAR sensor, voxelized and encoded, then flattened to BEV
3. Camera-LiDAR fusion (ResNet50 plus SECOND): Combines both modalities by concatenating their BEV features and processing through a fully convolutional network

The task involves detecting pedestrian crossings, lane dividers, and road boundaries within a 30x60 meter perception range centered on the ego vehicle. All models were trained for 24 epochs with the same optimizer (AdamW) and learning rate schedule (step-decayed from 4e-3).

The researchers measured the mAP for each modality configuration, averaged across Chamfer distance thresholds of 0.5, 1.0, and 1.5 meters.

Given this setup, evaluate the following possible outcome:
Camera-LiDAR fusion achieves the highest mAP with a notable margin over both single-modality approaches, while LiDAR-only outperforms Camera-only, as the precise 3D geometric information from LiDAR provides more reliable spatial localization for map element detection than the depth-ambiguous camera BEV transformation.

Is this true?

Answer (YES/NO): YES